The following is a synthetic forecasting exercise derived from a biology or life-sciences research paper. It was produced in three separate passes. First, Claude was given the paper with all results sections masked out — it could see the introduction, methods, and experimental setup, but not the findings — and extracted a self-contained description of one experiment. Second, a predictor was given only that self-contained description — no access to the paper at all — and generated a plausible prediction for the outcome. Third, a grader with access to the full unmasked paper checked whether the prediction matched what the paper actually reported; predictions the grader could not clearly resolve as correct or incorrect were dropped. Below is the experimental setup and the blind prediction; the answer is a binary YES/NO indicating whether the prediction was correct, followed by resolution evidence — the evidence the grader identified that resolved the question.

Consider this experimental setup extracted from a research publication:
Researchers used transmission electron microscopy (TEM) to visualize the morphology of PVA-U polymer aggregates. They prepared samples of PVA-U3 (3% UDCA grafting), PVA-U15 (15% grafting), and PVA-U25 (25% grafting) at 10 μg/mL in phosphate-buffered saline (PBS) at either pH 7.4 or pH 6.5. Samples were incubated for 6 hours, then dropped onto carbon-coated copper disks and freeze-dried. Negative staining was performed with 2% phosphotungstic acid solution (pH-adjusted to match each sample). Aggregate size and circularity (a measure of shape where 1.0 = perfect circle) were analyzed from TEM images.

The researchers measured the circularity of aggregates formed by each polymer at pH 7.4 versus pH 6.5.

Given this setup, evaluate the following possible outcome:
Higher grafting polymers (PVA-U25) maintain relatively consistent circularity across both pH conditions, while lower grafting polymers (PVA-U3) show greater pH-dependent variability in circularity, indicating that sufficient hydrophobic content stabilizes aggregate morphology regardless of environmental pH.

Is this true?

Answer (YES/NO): NO